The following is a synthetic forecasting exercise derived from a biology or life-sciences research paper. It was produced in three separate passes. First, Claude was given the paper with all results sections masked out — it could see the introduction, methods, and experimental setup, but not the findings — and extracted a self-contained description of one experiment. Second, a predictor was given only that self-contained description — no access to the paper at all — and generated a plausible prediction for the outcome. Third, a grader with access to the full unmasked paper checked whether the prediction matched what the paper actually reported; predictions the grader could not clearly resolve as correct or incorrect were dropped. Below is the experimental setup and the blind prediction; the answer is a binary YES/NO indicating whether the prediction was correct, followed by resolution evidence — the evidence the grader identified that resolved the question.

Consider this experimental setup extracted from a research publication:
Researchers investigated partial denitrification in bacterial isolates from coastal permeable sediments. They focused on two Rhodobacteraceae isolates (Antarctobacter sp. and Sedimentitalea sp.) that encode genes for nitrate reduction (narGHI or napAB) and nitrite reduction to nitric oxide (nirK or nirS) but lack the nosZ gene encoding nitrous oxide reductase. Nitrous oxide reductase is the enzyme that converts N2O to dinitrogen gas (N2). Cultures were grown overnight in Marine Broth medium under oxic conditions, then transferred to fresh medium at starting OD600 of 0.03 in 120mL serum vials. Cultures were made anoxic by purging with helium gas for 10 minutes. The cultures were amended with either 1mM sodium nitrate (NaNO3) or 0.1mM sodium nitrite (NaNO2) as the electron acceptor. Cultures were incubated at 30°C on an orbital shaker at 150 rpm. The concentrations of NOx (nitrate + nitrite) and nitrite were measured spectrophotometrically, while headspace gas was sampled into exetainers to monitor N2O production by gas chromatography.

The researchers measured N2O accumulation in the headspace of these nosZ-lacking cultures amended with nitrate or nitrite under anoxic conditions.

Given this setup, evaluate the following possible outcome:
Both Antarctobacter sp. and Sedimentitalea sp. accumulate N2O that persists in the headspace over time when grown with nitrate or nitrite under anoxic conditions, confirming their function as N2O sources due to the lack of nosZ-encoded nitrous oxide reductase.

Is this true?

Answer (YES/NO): NO